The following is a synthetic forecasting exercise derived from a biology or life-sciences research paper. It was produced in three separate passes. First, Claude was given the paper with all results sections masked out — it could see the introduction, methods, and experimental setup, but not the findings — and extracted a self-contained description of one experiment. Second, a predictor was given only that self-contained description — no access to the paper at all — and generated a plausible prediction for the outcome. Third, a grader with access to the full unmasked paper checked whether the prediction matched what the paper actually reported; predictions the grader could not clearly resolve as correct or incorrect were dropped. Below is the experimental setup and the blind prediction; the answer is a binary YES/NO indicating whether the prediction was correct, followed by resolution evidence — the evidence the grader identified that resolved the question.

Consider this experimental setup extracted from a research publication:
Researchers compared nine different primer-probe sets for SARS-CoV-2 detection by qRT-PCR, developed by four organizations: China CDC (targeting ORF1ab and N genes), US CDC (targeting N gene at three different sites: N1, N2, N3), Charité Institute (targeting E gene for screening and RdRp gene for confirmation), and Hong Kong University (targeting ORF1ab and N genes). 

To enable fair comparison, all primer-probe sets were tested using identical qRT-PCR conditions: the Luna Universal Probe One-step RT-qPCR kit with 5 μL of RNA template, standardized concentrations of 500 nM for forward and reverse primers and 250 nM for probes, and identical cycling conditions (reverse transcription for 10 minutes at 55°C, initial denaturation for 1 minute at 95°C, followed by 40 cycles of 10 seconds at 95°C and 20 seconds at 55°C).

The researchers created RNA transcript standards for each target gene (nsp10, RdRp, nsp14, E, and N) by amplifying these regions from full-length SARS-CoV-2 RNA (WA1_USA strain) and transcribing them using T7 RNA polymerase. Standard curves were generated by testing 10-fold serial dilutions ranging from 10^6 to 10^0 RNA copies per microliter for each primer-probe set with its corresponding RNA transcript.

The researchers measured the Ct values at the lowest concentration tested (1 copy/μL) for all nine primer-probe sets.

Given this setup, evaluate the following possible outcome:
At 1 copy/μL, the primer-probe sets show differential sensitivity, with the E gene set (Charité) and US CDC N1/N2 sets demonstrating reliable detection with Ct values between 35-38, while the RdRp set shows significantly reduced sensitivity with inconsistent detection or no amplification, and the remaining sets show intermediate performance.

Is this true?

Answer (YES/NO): NO